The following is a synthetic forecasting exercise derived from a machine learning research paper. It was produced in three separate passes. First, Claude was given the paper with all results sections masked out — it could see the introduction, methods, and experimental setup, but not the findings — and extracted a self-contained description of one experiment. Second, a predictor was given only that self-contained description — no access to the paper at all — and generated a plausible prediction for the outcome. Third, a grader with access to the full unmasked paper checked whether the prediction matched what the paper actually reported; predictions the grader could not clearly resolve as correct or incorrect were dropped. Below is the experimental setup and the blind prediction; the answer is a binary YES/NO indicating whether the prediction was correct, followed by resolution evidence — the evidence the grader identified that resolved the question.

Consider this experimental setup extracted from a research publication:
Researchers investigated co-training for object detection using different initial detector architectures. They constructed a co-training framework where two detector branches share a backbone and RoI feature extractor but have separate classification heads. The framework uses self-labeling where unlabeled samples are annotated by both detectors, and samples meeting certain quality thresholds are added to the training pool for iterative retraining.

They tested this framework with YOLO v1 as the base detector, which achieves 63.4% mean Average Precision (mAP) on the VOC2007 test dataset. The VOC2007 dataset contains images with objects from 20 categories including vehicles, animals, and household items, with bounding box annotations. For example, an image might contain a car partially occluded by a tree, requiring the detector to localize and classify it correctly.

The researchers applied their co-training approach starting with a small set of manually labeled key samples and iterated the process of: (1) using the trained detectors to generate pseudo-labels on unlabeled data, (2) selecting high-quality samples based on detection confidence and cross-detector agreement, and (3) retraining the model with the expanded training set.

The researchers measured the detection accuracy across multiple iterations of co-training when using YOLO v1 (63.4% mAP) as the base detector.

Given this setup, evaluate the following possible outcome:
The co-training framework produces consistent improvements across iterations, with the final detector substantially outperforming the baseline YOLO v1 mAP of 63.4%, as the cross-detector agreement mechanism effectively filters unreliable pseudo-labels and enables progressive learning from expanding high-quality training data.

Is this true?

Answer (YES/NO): NO